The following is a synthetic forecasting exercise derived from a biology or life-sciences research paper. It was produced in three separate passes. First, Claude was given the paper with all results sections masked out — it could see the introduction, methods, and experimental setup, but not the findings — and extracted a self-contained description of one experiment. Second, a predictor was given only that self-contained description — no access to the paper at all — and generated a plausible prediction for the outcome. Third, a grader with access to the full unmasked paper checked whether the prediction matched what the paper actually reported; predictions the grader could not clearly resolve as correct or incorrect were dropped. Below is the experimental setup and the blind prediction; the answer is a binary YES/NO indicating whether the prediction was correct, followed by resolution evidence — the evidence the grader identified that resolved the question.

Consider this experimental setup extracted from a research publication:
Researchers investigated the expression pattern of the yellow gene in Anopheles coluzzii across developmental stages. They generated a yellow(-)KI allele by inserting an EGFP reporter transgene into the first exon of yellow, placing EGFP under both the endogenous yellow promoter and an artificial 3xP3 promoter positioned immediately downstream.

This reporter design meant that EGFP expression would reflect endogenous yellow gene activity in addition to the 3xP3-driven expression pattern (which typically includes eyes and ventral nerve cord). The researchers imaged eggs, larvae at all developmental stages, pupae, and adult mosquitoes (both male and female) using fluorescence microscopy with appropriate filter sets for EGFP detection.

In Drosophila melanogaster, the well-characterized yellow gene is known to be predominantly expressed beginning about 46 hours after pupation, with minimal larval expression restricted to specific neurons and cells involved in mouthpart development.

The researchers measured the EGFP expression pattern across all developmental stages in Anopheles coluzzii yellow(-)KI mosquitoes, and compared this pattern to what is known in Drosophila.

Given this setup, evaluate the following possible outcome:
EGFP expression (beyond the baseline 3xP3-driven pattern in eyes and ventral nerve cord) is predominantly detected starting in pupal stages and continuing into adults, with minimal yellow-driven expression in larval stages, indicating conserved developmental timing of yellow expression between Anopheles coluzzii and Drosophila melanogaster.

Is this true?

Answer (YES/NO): NO